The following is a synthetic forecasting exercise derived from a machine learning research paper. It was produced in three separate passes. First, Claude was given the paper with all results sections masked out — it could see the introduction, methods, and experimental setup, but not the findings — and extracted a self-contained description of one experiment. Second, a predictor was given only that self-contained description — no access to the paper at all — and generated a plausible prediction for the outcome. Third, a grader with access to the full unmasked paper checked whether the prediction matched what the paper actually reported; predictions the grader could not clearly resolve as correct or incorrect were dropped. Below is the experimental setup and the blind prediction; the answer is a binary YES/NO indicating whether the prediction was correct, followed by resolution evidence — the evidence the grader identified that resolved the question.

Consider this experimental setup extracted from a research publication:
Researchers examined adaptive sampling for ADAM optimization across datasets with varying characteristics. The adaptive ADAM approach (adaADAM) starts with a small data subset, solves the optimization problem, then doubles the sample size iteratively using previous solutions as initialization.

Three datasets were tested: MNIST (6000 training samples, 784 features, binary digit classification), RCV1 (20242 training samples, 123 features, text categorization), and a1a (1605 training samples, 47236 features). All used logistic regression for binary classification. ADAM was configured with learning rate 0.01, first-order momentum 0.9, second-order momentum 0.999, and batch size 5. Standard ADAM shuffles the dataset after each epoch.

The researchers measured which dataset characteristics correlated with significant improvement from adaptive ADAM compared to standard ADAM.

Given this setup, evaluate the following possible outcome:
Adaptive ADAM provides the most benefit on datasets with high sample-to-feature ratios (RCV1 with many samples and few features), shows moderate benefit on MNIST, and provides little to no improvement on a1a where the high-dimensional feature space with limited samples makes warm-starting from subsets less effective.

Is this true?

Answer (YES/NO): NO